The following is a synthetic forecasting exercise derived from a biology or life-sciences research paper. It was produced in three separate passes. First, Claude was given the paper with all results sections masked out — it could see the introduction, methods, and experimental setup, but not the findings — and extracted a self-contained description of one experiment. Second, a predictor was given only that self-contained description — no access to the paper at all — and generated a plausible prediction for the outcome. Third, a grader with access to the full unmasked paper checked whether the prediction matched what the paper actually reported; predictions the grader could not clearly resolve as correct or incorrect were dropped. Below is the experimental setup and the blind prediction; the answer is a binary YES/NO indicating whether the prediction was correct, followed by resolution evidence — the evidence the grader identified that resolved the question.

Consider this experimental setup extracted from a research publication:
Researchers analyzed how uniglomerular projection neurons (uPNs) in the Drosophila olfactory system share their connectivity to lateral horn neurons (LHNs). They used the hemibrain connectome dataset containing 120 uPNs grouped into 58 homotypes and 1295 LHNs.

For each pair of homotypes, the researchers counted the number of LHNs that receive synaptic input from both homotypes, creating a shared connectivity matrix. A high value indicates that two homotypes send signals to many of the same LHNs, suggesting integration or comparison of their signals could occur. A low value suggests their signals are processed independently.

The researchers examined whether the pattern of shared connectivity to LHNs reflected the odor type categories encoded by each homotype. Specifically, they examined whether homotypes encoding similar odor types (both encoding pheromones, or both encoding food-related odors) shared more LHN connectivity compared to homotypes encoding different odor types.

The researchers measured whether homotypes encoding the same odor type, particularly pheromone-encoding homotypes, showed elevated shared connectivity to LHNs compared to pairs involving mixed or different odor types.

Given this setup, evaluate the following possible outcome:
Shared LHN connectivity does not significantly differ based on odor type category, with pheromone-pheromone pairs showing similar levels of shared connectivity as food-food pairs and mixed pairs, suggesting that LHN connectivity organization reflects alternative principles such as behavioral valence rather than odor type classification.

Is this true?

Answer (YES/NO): NO